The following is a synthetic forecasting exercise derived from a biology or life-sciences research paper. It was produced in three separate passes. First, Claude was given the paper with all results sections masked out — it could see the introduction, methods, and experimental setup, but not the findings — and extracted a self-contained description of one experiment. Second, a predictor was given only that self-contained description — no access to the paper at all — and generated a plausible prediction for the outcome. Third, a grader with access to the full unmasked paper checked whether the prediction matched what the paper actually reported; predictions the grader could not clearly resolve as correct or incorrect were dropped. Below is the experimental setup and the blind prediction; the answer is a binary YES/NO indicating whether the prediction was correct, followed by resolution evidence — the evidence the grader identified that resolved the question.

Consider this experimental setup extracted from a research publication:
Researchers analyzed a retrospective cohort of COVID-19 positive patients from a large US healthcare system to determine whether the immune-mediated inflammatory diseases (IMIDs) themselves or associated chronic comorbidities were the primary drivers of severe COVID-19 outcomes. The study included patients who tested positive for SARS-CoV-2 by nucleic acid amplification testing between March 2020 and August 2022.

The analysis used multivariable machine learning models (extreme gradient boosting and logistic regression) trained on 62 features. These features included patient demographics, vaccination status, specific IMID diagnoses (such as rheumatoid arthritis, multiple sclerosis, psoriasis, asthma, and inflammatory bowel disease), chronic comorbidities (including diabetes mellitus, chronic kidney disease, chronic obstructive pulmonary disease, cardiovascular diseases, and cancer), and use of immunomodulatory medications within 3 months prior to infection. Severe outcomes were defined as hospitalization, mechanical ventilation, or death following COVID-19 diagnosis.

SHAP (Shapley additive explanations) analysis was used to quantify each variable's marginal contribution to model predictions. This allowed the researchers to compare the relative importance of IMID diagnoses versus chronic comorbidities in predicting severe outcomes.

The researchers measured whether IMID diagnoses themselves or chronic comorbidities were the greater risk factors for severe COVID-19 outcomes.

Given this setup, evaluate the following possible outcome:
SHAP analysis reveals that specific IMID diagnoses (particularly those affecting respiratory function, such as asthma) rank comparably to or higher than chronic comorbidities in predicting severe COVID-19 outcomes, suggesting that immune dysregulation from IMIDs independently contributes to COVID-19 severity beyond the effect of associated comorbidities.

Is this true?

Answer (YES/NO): NO